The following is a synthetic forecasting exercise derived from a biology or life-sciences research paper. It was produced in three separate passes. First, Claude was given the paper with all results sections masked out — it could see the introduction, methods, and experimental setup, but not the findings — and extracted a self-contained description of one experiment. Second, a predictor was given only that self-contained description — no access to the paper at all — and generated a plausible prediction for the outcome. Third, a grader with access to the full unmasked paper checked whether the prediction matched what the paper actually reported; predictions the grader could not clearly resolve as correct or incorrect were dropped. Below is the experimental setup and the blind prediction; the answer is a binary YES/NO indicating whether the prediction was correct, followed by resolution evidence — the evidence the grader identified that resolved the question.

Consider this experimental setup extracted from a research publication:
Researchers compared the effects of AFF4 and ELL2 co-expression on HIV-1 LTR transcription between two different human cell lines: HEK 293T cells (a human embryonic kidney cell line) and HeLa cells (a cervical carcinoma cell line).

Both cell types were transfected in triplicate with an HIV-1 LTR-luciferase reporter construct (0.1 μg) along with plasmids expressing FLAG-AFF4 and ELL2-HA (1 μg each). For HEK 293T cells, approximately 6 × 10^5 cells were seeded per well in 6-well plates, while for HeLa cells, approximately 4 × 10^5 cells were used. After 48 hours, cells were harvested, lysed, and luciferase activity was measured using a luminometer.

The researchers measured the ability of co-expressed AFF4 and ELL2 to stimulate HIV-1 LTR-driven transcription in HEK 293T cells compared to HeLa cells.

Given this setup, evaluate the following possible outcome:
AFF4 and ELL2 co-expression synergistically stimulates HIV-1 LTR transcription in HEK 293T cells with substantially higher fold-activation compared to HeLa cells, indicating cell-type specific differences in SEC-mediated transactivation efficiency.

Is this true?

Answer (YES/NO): NO